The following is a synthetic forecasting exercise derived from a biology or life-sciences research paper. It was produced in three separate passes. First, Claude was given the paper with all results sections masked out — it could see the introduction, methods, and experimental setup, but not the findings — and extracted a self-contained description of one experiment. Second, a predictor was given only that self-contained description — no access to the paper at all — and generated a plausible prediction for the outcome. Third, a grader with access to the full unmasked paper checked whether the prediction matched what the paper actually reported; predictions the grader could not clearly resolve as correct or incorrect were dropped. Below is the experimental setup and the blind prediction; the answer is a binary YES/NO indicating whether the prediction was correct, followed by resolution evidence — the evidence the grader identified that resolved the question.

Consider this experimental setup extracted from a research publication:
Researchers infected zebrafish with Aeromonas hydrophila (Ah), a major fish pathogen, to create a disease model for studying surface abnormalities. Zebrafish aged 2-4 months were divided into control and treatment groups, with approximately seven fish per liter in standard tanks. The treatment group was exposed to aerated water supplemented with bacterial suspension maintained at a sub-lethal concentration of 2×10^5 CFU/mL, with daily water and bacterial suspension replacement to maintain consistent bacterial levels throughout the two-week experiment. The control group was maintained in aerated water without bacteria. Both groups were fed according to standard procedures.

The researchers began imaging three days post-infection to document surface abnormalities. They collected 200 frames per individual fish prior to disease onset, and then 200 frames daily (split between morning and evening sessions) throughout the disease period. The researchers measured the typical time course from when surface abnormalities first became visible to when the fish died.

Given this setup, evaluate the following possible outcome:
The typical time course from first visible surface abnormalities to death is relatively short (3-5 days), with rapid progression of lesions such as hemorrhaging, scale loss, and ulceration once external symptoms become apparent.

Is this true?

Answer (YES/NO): NO